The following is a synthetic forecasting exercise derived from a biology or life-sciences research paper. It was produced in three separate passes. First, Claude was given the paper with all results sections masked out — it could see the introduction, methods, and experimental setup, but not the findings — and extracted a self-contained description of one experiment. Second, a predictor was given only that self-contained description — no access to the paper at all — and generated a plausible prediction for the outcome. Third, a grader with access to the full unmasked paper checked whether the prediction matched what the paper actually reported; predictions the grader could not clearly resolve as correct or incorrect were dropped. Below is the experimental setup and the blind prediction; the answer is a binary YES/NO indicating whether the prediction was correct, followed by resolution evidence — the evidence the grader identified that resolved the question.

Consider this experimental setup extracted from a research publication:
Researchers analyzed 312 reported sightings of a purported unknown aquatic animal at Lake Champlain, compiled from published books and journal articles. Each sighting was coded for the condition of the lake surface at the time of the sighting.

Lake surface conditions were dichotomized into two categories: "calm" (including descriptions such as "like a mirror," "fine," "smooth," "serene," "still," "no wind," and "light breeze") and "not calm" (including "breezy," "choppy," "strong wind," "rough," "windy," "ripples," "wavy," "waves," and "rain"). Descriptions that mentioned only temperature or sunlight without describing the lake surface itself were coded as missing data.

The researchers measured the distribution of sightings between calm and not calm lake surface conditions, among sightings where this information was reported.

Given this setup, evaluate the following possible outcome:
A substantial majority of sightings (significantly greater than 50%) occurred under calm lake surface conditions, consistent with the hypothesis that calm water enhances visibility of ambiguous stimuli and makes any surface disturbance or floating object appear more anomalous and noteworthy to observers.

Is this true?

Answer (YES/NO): YES